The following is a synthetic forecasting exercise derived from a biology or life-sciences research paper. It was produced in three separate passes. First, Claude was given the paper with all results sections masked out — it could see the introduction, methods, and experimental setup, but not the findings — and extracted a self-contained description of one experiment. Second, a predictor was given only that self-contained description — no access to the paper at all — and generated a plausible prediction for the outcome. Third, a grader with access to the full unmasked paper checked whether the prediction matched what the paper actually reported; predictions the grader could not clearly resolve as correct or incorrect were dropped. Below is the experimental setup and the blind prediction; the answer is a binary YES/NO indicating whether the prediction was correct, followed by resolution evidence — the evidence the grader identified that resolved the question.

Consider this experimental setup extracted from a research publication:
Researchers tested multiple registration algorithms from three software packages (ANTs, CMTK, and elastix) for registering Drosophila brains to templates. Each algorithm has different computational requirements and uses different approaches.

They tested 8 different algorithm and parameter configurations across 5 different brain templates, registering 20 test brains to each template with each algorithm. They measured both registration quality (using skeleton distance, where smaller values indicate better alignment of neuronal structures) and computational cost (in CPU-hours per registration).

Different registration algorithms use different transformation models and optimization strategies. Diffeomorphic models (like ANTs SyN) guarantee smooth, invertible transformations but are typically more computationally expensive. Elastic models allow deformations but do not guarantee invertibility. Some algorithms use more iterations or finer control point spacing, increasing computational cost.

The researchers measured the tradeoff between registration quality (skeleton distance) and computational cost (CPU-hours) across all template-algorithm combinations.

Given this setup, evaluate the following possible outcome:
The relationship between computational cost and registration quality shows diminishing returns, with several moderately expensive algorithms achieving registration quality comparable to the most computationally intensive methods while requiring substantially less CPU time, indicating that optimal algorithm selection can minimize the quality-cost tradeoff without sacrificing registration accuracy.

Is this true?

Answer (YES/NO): NO